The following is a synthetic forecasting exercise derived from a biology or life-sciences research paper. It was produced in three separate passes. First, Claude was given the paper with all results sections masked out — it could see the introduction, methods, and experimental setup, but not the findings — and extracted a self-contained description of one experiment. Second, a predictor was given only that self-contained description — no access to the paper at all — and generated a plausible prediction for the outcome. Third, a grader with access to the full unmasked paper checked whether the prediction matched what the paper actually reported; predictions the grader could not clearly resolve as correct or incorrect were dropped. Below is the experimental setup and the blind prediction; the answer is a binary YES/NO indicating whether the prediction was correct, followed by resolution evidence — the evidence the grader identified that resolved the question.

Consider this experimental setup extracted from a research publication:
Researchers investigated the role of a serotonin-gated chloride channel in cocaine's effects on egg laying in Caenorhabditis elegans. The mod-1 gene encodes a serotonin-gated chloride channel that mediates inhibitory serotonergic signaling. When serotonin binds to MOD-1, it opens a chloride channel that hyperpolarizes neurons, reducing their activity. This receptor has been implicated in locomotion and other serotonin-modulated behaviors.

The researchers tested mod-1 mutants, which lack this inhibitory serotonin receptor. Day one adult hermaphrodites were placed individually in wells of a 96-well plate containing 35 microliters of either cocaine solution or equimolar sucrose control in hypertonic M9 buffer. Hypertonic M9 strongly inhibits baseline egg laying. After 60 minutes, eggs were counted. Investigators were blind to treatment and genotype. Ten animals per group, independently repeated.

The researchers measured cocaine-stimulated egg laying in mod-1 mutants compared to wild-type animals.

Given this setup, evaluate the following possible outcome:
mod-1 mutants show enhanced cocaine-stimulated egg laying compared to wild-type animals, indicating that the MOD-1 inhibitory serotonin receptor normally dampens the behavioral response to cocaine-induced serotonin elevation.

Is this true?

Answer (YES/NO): YES